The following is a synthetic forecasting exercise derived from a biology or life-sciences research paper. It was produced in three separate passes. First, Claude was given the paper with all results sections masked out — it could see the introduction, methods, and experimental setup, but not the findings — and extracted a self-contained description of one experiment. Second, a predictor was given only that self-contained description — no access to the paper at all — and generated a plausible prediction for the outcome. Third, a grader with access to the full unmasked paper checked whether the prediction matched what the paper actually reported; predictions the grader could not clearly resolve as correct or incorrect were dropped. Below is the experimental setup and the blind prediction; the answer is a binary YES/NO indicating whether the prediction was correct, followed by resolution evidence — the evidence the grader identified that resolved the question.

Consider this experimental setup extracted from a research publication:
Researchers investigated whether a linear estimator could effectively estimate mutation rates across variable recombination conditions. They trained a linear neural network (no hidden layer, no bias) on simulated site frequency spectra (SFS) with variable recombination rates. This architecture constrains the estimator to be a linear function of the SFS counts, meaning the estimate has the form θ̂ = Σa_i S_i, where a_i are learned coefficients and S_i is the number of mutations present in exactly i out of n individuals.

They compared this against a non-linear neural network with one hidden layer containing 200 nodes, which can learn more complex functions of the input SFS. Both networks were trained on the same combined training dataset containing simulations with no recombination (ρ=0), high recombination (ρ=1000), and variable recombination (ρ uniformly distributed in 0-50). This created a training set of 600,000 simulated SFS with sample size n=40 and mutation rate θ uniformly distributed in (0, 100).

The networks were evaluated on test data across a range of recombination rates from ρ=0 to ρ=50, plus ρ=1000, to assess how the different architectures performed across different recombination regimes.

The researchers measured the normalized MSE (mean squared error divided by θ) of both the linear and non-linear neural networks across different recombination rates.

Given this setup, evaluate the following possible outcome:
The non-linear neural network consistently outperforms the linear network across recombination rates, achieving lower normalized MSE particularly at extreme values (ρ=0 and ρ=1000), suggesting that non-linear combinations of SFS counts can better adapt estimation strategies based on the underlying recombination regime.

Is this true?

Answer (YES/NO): YES